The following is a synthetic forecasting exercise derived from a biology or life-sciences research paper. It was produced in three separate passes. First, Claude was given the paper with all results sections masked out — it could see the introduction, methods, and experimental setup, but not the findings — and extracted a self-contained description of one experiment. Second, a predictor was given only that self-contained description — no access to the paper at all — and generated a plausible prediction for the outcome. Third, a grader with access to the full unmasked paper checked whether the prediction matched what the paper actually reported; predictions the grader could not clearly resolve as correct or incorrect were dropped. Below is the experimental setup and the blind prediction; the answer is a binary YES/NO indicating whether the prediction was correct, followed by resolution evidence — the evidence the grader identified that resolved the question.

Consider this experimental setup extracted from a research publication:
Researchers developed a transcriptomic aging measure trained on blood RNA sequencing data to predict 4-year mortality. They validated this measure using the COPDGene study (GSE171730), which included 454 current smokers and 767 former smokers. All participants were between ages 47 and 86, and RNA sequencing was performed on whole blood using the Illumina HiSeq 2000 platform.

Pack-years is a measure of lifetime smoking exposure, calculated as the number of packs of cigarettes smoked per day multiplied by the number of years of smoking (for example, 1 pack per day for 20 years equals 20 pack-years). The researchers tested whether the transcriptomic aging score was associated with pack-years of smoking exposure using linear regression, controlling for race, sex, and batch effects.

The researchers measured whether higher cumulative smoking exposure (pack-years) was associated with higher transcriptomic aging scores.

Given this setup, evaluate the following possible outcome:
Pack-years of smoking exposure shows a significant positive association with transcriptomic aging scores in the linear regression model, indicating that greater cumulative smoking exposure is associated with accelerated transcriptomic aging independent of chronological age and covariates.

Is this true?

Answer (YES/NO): YES